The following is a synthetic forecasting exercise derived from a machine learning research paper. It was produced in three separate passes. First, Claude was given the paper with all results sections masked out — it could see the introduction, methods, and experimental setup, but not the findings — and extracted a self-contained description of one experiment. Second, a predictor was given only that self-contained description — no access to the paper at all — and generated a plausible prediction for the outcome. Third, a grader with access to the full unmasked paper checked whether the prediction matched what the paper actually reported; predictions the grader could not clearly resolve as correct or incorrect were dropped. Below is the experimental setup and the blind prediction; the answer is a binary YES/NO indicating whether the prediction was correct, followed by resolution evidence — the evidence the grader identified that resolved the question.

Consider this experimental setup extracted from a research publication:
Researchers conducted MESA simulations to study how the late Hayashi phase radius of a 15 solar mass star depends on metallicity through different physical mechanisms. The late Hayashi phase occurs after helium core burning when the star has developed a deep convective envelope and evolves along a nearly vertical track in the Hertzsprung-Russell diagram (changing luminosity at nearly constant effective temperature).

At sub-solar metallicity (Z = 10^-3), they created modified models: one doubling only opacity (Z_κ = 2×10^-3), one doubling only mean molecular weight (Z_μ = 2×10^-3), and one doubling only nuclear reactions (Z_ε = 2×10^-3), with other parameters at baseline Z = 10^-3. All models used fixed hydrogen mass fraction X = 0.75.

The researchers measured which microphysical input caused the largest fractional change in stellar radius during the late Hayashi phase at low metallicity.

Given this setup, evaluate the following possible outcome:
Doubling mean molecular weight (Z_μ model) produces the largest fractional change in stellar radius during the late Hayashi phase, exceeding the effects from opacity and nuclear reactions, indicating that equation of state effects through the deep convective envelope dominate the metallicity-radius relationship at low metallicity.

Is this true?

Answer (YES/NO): NO